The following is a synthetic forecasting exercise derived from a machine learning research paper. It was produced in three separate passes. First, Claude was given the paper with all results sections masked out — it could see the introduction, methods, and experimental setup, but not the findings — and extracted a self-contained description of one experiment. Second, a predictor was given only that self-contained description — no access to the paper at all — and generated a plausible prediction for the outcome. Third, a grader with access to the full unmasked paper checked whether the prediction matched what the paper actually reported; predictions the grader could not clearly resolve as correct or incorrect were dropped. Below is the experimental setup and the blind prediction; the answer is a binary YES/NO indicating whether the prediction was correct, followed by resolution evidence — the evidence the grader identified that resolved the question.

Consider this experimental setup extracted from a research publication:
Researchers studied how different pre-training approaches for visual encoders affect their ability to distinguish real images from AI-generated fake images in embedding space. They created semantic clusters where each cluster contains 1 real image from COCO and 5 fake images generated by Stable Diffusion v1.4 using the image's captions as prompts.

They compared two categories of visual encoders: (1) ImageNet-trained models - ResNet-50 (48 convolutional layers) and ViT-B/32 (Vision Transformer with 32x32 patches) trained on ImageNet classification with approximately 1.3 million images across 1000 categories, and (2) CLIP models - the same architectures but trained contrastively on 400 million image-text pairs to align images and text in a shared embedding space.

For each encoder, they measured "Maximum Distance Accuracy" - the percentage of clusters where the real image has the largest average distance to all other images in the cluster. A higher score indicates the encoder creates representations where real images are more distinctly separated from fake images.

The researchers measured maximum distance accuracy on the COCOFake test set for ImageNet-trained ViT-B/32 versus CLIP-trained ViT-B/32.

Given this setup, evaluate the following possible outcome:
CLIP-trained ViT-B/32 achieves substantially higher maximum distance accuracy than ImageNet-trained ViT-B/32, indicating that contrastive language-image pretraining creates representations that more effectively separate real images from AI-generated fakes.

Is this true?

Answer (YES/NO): YES